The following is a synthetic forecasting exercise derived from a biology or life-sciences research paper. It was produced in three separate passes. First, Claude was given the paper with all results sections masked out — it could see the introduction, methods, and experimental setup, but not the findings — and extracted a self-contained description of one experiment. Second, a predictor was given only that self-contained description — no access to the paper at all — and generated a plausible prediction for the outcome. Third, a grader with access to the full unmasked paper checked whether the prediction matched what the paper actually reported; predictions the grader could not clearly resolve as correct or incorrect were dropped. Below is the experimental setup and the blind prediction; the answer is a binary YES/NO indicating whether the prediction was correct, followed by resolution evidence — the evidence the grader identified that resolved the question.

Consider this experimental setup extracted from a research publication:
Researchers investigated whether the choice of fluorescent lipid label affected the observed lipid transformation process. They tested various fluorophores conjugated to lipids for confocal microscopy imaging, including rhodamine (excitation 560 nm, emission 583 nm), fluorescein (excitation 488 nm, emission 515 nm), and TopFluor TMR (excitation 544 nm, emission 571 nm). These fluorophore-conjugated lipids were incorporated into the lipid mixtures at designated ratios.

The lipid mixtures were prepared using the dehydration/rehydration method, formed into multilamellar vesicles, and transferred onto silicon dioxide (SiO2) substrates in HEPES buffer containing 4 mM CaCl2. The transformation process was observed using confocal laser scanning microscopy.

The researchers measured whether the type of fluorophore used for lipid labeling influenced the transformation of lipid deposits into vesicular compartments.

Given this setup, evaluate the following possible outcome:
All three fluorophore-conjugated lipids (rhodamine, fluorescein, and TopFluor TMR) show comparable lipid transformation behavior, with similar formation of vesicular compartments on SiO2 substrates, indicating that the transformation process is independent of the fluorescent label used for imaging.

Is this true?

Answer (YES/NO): YES